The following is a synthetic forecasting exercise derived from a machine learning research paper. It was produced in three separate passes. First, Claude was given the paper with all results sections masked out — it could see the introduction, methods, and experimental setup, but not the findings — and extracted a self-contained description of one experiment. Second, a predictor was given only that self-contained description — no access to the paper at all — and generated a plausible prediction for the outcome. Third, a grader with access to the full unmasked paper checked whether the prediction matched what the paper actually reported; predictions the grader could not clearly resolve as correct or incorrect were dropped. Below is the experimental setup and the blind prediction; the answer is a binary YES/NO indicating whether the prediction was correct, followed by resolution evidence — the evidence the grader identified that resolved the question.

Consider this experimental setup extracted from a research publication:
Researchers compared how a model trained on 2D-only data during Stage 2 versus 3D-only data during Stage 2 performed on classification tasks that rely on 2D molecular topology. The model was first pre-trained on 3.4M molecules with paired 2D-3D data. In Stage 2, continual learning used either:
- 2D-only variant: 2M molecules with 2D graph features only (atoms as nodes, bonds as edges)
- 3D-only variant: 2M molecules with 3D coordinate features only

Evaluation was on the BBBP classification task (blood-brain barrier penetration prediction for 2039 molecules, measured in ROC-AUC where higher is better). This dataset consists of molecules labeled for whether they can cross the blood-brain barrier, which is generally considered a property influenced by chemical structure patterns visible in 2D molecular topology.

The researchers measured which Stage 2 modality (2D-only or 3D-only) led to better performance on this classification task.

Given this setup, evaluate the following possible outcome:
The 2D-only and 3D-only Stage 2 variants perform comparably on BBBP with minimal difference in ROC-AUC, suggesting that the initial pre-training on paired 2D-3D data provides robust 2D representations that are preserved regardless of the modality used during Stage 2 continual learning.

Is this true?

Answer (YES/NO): NO